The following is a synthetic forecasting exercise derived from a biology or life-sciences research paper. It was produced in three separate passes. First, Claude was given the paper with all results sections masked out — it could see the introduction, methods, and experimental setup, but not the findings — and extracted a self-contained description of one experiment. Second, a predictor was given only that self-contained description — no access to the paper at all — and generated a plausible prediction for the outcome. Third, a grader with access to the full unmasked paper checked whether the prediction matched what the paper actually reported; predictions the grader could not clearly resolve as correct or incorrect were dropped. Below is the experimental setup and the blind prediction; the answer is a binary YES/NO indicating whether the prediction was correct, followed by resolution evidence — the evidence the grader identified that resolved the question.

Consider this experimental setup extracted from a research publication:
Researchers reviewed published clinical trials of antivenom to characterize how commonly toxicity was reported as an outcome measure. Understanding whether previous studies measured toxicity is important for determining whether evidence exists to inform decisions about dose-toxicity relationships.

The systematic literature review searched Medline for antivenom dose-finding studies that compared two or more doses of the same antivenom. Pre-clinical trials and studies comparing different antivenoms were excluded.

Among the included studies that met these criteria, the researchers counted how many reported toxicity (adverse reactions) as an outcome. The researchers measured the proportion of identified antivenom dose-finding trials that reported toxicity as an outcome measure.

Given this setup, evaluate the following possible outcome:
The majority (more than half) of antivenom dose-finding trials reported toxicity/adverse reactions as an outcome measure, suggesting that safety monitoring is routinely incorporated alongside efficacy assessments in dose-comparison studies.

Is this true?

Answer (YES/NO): NO